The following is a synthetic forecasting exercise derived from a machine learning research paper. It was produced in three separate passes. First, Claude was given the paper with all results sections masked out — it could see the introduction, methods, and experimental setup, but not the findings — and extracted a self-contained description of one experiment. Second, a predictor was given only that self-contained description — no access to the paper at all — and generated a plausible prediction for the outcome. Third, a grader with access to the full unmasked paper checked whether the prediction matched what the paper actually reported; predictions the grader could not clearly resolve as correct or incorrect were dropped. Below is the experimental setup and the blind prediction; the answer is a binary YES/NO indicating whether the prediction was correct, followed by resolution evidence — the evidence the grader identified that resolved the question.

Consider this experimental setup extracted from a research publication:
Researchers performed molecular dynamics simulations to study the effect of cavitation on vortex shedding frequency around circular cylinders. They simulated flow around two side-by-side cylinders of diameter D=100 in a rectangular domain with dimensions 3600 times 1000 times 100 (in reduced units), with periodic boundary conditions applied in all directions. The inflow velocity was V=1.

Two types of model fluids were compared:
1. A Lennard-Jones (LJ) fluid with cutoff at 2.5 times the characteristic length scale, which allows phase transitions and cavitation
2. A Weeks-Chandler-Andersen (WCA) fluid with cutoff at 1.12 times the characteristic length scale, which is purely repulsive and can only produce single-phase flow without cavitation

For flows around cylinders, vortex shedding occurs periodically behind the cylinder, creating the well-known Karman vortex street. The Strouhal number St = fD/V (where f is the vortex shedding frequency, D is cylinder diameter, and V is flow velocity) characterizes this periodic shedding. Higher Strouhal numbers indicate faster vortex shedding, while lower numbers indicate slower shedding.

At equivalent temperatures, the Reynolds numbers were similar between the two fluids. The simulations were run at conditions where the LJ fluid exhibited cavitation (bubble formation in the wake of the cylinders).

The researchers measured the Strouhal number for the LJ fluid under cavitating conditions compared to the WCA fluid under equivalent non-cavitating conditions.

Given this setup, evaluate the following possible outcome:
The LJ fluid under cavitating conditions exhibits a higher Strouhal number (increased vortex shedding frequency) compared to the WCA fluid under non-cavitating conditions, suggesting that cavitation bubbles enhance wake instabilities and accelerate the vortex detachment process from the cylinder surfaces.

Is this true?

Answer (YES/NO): NO